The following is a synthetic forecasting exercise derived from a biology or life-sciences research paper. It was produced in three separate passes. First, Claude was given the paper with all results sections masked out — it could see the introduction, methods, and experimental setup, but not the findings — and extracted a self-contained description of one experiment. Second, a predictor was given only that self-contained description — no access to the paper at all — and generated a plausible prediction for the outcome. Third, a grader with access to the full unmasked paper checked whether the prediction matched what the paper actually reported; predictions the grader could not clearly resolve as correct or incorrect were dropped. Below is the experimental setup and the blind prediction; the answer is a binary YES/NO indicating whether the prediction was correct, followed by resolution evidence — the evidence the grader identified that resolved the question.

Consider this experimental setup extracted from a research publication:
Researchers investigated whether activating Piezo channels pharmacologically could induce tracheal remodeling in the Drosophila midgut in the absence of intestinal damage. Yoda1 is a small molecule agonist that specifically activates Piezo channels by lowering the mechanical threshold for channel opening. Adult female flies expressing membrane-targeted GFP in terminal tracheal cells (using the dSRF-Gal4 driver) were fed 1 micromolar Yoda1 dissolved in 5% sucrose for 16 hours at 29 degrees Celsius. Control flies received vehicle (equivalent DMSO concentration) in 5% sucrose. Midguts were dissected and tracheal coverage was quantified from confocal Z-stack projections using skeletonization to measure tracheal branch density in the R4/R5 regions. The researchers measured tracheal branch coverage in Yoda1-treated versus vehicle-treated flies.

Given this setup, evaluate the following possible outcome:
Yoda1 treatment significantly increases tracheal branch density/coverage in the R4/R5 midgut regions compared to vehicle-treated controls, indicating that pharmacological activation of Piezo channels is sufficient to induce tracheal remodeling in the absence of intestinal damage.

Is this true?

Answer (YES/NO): YES